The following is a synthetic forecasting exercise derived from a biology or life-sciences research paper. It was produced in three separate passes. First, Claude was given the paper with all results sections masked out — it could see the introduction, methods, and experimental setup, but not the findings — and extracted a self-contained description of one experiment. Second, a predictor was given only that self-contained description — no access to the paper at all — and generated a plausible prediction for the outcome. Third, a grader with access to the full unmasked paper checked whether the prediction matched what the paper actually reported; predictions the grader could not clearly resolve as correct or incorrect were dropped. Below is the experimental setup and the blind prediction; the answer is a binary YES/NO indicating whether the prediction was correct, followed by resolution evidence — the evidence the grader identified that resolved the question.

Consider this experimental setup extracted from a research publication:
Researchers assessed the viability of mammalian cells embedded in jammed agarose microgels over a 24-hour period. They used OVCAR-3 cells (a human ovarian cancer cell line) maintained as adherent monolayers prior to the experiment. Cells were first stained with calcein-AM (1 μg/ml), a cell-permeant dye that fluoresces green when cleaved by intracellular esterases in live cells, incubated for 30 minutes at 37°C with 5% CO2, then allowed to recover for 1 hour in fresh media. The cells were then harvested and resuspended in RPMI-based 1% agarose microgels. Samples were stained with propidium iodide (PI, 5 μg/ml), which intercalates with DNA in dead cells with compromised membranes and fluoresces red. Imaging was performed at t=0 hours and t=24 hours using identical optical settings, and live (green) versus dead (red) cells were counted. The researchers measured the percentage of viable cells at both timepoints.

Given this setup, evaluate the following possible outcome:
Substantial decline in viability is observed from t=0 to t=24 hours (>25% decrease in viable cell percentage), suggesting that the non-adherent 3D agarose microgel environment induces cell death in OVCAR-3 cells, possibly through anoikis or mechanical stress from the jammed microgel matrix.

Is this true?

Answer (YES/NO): NO